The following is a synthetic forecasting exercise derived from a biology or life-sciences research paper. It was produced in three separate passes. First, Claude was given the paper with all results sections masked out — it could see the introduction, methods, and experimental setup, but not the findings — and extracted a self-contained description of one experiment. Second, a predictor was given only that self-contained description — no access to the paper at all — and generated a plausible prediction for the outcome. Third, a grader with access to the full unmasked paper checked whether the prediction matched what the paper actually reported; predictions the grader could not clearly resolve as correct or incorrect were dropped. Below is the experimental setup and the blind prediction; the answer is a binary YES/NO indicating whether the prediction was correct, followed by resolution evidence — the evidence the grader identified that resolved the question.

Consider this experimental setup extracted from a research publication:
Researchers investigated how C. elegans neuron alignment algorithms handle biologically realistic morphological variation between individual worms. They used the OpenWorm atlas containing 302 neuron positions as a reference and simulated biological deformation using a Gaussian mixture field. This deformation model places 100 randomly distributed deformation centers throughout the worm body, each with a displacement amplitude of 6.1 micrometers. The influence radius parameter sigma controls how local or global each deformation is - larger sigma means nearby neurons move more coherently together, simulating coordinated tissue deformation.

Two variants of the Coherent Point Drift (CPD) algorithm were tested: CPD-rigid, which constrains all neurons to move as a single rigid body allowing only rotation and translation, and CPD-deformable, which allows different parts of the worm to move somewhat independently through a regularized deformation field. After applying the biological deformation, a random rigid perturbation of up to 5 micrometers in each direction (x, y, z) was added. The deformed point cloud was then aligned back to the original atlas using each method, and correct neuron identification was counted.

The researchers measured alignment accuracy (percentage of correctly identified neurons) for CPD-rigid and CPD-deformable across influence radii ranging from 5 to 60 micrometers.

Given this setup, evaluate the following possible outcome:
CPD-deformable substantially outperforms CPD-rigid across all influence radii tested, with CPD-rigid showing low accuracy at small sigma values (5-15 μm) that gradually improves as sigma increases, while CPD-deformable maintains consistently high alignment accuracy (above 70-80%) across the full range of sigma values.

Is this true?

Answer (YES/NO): NO